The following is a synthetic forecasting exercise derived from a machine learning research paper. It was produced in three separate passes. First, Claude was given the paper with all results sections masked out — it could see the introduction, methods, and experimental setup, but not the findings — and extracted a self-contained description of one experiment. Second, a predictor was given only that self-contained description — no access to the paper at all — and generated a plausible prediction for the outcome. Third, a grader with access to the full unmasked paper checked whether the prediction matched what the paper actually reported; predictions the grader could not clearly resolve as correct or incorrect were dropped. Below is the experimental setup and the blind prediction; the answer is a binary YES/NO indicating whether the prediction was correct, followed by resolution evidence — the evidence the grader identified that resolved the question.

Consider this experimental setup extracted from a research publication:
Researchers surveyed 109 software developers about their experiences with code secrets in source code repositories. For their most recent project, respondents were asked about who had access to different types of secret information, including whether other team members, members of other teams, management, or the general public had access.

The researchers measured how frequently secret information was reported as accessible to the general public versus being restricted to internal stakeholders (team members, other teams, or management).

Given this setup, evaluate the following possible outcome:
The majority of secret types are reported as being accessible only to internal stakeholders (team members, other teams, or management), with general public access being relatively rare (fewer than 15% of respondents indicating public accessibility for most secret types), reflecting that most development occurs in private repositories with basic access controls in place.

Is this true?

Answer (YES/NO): YES